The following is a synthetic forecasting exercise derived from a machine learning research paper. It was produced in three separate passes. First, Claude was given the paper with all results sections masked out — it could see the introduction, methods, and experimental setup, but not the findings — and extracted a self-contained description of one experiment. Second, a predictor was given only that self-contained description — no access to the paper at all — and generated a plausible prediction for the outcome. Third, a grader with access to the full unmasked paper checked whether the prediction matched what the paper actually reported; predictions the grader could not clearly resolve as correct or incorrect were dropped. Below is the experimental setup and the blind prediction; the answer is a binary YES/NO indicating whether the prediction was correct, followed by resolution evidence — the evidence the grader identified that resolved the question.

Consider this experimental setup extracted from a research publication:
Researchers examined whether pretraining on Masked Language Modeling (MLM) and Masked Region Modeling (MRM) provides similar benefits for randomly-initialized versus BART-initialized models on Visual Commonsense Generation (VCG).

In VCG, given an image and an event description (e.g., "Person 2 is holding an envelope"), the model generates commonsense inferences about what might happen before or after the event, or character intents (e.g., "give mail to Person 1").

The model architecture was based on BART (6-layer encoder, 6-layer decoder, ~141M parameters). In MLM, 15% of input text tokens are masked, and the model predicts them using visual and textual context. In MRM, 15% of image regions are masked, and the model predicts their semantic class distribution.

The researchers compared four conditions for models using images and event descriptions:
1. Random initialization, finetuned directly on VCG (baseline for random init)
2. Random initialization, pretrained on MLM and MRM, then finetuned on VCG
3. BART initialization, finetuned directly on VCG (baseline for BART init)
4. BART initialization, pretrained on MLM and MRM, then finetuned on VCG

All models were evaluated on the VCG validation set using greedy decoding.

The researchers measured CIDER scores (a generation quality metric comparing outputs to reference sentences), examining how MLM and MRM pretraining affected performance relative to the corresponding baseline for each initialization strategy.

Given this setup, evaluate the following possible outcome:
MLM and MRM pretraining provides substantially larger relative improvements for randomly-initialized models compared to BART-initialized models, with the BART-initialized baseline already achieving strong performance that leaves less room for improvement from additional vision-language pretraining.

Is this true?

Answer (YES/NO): YES